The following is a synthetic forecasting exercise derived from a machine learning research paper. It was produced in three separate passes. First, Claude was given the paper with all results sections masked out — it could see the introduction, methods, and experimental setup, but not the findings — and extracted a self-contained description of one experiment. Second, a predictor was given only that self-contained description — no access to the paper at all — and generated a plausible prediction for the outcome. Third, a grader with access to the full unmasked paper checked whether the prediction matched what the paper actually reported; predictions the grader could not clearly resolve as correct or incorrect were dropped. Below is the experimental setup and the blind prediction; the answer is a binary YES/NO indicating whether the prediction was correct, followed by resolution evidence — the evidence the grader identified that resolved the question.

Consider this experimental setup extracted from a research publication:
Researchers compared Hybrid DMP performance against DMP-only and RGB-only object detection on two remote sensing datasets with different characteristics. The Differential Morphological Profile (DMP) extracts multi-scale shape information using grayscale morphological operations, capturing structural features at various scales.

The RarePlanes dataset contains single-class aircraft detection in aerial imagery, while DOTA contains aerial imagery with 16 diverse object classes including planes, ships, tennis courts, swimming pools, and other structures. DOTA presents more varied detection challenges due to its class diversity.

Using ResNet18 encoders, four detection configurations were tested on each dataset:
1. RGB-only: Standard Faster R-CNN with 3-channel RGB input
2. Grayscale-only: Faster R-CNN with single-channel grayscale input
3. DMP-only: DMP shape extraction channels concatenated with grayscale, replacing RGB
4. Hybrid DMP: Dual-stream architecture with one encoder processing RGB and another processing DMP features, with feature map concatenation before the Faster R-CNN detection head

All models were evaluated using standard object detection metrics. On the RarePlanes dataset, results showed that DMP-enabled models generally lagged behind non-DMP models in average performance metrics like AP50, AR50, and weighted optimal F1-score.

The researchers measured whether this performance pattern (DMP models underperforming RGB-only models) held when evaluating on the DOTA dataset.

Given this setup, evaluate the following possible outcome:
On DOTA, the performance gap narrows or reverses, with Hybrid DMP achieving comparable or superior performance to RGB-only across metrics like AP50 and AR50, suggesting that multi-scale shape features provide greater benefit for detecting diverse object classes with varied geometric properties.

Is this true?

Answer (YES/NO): YES